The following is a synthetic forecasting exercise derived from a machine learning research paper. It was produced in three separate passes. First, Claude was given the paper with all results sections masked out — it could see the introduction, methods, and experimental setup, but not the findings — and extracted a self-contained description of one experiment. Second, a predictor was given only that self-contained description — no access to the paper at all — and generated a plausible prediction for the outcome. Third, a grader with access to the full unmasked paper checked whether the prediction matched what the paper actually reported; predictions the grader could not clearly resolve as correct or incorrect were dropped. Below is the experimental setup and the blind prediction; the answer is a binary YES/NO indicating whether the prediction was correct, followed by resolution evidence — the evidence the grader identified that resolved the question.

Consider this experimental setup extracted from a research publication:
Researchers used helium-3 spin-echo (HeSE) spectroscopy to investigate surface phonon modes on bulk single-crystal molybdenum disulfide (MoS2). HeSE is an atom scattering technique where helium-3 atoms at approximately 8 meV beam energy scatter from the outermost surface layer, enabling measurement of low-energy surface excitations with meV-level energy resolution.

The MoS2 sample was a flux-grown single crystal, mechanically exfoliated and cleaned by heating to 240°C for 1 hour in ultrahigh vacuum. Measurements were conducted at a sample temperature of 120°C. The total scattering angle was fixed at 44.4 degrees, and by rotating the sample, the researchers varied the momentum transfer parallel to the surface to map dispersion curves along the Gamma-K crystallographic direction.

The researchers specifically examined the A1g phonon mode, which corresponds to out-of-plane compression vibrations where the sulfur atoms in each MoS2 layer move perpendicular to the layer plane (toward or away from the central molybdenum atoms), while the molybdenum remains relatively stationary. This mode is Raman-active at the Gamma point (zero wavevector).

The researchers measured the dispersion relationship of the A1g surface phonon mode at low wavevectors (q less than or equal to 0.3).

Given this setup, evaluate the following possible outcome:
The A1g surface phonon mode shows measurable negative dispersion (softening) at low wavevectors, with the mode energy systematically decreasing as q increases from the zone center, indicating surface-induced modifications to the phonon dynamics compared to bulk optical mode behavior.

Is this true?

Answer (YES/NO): NO